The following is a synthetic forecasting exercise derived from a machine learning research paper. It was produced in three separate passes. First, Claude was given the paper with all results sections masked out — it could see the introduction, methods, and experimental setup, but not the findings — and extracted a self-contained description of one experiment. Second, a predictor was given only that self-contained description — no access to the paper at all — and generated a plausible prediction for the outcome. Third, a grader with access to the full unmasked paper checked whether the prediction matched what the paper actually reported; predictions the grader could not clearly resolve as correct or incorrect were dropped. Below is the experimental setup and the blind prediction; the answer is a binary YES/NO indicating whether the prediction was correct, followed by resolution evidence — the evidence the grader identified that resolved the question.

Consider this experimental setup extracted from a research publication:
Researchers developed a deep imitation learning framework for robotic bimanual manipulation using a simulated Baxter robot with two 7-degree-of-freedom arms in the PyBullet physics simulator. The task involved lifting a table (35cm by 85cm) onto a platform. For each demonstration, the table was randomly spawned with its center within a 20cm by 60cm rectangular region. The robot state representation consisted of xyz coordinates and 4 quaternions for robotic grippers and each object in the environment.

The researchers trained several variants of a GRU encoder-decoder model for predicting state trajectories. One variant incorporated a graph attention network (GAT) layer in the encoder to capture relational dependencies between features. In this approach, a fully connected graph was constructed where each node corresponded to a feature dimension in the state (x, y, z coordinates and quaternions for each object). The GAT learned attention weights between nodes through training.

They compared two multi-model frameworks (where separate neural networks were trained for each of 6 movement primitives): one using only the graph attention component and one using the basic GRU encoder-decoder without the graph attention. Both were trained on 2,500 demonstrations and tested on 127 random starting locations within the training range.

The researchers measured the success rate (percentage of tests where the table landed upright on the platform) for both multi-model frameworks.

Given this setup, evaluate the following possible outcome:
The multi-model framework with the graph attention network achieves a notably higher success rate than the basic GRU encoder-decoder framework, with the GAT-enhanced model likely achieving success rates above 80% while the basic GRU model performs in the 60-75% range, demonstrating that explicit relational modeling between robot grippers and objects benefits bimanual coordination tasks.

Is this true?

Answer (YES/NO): NO